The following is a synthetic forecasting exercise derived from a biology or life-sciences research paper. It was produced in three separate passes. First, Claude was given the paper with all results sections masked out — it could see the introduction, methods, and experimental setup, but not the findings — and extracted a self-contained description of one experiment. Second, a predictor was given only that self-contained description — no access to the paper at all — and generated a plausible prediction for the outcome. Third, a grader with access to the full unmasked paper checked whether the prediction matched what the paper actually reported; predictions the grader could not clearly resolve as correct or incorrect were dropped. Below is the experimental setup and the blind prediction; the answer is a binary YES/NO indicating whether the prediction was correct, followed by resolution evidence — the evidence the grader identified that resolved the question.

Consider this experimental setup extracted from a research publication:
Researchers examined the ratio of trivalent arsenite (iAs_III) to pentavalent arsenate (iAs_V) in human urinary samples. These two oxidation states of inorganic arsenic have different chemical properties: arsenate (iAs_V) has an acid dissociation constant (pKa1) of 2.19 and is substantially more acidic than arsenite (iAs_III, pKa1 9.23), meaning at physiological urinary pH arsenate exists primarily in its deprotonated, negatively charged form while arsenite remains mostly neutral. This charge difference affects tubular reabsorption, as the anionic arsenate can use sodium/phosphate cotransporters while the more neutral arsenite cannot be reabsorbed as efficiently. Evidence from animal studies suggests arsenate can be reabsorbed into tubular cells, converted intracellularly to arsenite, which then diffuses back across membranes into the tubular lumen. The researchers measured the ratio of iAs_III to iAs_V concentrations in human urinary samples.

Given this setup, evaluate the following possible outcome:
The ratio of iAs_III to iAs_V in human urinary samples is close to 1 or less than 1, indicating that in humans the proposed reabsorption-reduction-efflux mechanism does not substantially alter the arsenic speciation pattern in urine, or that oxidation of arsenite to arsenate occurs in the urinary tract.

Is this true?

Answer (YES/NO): NO